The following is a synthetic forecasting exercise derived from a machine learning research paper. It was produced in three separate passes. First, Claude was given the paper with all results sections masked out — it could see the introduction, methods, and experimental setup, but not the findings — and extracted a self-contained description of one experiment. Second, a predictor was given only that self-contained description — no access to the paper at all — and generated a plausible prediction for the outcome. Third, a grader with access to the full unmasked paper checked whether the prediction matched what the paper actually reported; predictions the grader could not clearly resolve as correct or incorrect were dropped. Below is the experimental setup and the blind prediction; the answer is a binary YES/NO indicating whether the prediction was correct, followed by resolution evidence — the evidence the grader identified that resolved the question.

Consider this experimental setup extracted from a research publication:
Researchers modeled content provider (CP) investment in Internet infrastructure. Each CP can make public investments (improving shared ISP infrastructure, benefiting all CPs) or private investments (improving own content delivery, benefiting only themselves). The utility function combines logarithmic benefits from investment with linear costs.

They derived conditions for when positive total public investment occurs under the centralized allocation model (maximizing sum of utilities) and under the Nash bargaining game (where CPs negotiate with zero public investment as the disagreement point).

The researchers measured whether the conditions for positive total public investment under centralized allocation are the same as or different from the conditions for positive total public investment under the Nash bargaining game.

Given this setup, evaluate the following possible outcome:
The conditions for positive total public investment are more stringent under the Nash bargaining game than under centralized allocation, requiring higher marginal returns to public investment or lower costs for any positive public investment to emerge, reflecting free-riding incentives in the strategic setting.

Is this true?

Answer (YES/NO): NO